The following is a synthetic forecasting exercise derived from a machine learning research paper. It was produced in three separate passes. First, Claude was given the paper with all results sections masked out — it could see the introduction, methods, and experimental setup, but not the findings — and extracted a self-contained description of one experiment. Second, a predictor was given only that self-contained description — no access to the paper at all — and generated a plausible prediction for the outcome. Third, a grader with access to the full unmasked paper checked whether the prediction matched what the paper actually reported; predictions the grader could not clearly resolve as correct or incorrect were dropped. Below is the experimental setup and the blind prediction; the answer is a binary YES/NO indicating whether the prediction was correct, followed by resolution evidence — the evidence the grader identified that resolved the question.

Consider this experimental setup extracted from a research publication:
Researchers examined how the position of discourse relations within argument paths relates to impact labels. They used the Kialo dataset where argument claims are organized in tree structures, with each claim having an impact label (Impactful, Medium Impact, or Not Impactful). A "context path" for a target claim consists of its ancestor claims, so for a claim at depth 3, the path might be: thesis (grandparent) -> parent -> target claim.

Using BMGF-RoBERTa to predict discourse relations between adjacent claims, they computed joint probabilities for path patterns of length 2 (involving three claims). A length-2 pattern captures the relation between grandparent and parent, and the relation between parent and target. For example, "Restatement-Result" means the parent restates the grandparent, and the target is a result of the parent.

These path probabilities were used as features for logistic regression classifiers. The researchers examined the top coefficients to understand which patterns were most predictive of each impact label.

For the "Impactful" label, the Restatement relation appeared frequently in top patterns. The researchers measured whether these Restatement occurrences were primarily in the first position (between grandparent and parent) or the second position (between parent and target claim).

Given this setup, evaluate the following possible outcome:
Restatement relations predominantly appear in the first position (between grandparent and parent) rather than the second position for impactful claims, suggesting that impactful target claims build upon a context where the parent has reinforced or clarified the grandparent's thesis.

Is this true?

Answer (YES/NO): YES